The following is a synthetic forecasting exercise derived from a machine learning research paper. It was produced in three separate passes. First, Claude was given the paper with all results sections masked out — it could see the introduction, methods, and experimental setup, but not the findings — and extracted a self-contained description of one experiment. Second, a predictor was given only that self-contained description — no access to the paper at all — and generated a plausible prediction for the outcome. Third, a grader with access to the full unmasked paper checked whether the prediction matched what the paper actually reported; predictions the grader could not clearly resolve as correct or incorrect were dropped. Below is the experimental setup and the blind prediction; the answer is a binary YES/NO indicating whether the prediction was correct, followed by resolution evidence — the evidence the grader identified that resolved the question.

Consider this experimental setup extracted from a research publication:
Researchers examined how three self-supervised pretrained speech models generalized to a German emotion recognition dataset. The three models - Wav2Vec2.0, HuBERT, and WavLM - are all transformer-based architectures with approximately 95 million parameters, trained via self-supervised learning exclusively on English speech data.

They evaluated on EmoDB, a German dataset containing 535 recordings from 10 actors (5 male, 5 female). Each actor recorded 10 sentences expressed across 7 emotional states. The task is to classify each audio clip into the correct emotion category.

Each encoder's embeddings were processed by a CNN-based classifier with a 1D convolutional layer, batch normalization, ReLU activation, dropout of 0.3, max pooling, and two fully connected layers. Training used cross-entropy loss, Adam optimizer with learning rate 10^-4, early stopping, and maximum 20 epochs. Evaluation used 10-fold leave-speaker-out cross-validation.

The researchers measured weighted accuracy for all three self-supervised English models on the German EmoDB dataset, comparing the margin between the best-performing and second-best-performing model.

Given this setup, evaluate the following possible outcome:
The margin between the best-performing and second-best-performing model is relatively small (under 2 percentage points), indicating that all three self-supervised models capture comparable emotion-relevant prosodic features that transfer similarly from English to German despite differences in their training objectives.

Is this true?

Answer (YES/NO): NO